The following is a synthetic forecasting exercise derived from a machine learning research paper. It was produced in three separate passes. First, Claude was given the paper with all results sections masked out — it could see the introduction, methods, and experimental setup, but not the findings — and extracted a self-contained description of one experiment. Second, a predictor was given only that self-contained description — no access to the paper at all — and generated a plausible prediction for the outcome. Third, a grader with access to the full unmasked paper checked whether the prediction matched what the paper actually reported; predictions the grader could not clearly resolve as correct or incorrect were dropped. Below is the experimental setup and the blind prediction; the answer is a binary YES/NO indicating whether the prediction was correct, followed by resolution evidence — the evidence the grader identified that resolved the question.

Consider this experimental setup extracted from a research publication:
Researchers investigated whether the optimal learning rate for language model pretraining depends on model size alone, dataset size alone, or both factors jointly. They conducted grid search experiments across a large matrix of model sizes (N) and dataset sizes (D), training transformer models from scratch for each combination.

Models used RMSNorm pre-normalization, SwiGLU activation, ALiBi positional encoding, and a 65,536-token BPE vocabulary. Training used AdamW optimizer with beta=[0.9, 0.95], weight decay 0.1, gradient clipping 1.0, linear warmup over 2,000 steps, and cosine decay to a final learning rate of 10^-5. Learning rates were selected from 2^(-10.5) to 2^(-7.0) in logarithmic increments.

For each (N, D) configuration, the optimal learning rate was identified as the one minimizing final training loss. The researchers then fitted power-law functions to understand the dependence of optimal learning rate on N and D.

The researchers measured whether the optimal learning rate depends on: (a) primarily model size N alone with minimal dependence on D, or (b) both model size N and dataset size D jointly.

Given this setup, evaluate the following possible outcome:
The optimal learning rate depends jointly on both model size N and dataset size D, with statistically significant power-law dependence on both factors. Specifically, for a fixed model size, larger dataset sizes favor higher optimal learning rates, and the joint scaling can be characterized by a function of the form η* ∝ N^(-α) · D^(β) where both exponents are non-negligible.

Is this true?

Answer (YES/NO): YES